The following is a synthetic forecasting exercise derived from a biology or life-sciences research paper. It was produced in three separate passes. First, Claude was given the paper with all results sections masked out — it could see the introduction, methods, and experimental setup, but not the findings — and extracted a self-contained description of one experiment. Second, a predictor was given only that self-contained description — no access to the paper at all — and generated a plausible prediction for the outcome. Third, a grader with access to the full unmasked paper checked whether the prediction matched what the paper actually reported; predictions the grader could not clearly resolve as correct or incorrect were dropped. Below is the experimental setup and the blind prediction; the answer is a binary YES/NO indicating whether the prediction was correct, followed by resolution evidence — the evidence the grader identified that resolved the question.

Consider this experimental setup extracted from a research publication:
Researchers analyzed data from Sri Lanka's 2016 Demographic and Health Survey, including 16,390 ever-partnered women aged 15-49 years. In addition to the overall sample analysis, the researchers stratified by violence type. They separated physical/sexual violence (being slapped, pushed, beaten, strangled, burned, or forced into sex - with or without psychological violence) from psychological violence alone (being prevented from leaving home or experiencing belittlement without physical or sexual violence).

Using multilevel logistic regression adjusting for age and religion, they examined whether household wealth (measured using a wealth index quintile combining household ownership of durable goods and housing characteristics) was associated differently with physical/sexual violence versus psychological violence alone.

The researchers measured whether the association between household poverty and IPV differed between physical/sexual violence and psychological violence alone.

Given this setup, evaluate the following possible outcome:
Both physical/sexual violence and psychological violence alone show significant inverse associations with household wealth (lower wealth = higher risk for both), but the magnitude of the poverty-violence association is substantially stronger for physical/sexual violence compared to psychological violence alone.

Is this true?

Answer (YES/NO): NO